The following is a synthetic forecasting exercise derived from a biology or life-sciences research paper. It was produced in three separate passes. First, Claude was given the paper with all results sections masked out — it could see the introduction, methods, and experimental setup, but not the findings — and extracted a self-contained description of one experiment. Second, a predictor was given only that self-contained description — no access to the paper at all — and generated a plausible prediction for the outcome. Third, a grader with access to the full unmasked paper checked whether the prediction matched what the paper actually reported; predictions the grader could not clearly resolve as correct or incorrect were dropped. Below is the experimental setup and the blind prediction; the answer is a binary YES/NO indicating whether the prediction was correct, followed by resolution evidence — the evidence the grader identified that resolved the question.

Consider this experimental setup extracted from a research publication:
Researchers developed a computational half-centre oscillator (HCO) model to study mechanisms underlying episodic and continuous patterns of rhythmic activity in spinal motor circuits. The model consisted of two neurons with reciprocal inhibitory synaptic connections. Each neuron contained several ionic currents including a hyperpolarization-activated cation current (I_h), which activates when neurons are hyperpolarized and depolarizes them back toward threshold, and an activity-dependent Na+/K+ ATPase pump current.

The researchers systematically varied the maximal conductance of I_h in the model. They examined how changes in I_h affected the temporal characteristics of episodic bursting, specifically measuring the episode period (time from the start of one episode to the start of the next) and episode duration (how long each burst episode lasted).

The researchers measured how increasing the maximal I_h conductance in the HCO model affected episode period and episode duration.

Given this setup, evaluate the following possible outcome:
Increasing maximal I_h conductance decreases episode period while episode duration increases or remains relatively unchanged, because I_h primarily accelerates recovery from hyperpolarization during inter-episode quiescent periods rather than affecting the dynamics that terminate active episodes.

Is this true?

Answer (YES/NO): NO